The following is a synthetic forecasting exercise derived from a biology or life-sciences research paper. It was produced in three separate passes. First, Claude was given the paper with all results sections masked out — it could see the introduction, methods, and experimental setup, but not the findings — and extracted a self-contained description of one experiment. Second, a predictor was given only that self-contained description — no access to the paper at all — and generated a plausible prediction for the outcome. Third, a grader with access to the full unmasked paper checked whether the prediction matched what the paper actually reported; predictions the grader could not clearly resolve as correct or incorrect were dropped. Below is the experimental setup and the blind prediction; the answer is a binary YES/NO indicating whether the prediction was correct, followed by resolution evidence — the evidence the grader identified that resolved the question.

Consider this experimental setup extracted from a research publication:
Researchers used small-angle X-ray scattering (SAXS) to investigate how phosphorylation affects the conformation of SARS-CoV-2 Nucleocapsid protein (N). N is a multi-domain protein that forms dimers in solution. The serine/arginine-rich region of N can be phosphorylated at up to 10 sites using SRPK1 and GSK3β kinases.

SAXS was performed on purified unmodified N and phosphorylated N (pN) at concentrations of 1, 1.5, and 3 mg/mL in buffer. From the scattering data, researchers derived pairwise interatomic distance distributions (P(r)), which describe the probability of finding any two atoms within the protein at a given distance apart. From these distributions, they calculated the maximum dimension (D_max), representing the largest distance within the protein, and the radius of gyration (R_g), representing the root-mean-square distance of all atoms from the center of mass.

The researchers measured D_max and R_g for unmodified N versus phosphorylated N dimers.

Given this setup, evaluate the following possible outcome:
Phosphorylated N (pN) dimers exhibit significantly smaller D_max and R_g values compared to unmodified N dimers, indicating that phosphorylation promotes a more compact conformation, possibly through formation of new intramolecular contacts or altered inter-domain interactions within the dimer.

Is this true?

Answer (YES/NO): YES